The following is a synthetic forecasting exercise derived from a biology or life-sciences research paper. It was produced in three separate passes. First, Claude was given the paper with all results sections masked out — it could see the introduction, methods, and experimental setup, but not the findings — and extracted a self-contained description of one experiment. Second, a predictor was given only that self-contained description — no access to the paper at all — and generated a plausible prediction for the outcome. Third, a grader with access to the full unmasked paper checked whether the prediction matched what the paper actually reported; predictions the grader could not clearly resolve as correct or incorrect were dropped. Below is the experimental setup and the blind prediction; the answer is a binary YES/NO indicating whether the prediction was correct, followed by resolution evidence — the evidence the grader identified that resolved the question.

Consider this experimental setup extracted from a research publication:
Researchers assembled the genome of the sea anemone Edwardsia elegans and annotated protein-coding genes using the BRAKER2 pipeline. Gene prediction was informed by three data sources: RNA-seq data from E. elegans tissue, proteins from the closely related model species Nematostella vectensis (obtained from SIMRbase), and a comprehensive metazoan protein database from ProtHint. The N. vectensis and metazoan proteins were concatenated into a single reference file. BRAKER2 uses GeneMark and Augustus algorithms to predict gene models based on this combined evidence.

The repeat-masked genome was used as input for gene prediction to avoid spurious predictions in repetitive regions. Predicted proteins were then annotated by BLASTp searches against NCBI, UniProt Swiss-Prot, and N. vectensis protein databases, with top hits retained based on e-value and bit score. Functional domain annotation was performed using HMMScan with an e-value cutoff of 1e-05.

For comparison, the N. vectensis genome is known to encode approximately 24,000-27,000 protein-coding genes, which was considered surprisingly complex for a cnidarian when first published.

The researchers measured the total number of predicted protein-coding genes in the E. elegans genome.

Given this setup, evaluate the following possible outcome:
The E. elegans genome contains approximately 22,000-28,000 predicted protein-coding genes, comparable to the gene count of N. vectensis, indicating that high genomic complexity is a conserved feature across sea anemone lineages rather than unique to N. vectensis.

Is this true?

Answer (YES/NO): NO